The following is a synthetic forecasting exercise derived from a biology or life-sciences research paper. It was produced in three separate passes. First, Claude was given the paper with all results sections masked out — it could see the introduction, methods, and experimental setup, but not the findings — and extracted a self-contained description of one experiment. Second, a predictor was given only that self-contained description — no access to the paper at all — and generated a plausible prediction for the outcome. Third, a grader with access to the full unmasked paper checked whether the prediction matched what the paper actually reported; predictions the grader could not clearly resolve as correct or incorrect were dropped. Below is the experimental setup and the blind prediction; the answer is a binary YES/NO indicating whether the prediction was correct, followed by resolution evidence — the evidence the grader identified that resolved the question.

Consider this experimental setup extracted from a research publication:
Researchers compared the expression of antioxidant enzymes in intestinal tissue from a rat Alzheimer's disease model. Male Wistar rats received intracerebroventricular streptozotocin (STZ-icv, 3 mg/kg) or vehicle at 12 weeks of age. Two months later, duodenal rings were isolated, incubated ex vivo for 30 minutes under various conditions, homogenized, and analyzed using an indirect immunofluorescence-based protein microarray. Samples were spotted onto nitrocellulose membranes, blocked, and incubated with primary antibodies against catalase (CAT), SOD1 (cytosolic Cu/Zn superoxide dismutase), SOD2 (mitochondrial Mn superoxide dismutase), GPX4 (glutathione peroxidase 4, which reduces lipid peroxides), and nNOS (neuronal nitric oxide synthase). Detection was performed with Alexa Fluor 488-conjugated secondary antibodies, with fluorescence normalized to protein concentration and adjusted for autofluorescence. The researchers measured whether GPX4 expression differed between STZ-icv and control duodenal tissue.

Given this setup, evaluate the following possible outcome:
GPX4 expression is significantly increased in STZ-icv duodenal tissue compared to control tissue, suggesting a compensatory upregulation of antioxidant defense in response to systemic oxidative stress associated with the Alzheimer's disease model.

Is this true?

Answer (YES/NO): NO